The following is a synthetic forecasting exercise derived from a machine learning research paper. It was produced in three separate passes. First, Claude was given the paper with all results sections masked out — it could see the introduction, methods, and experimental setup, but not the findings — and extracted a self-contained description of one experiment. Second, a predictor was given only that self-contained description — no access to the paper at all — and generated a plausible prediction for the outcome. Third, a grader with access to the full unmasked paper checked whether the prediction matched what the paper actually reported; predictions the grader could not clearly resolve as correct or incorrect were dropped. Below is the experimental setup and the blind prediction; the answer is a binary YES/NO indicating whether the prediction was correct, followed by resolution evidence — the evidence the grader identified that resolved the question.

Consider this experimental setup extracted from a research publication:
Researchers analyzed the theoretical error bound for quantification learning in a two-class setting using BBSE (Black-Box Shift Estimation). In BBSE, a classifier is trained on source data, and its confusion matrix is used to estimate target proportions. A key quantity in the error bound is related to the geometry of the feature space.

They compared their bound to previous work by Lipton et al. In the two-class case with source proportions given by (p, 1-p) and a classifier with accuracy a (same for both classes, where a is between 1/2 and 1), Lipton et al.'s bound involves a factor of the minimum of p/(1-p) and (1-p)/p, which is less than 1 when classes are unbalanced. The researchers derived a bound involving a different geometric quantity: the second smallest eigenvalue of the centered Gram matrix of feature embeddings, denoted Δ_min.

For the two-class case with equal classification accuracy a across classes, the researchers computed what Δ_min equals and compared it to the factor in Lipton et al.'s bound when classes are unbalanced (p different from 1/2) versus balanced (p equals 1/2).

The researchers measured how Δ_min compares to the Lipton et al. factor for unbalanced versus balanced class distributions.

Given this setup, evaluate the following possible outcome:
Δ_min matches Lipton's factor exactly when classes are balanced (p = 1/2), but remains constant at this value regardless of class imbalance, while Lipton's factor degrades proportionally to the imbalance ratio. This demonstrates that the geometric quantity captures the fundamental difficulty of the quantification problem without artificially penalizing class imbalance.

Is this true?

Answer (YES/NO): YES